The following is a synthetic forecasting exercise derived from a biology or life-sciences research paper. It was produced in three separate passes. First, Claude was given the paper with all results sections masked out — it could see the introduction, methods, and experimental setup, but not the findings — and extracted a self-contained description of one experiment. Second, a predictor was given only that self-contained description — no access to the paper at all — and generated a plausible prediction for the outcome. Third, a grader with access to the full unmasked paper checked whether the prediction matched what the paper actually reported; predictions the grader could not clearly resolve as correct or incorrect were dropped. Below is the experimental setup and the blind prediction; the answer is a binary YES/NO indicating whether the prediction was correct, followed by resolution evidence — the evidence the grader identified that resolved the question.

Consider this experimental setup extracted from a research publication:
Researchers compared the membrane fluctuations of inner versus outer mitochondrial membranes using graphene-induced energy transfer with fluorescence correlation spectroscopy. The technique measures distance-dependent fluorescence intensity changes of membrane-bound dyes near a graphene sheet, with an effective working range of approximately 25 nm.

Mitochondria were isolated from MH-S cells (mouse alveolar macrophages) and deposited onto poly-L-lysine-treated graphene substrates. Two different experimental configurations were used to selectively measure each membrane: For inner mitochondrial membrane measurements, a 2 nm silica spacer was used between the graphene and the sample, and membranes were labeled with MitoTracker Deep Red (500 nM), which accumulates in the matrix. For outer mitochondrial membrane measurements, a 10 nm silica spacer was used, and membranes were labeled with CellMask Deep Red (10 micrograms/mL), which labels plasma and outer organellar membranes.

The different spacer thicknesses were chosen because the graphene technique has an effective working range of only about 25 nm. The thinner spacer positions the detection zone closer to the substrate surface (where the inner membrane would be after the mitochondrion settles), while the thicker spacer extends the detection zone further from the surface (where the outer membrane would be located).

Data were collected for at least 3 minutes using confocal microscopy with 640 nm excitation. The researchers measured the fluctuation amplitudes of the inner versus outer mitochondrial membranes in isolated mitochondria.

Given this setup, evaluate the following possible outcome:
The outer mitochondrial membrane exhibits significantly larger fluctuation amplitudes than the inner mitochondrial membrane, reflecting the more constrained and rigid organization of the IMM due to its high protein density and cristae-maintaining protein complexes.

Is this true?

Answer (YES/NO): NO